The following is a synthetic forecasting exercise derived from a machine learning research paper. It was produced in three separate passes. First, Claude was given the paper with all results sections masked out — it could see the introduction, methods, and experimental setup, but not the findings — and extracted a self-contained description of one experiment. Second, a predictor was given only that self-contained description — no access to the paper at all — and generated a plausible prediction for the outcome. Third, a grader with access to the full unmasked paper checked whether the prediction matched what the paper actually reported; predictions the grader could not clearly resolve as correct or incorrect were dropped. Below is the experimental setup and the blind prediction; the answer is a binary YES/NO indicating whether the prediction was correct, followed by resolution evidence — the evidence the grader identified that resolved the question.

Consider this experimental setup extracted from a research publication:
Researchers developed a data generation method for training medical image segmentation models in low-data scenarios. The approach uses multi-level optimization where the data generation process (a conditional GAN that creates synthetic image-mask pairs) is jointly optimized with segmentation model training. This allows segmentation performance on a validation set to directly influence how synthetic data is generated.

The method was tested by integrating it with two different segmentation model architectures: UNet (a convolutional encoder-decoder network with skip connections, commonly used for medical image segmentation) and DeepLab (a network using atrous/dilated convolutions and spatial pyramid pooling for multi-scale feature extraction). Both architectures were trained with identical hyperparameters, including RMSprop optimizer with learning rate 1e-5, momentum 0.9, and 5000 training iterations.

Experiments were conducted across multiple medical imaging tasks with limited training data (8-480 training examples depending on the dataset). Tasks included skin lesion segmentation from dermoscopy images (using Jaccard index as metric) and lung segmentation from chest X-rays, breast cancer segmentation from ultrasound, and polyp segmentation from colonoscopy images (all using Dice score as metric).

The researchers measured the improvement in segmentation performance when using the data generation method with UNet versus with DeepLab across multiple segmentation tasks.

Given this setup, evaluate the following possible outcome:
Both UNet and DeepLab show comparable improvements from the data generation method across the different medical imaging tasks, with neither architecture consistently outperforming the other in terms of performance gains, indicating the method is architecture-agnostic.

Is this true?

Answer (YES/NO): NO